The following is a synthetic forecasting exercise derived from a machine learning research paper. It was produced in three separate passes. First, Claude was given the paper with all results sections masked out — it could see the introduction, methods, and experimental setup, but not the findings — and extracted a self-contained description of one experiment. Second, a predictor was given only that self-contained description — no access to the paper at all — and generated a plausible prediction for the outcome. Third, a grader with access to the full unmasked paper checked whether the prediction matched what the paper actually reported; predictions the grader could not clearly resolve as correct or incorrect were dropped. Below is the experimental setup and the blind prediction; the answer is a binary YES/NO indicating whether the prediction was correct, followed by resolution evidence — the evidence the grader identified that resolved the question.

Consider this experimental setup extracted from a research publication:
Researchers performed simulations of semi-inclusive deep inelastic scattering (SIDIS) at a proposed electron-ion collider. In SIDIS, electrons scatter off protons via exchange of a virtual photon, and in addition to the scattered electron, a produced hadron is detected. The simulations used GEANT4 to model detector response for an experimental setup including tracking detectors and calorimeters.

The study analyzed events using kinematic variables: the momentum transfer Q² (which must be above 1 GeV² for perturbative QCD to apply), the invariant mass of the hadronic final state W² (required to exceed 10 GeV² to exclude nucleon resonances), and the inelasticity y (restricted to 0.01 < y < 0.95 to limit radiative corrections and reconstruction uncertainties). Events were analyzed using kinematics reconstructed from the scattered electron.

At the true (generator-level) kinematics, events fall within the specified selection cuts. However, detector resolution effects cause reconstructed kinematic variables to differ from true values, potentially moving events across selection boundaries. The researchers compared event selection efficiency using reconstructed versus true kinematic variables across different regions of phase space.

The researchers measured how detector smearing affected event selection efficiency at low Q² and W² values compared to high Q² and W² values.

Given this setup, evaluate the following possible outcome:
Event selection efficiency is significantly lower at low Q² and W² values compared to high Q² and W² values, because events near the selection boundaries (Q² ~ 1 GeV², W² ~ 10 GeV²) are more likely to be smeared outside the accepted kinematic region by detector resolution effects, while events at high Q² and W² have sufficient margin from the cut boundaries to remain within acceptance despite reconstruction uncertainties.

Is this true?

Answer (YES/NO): YES